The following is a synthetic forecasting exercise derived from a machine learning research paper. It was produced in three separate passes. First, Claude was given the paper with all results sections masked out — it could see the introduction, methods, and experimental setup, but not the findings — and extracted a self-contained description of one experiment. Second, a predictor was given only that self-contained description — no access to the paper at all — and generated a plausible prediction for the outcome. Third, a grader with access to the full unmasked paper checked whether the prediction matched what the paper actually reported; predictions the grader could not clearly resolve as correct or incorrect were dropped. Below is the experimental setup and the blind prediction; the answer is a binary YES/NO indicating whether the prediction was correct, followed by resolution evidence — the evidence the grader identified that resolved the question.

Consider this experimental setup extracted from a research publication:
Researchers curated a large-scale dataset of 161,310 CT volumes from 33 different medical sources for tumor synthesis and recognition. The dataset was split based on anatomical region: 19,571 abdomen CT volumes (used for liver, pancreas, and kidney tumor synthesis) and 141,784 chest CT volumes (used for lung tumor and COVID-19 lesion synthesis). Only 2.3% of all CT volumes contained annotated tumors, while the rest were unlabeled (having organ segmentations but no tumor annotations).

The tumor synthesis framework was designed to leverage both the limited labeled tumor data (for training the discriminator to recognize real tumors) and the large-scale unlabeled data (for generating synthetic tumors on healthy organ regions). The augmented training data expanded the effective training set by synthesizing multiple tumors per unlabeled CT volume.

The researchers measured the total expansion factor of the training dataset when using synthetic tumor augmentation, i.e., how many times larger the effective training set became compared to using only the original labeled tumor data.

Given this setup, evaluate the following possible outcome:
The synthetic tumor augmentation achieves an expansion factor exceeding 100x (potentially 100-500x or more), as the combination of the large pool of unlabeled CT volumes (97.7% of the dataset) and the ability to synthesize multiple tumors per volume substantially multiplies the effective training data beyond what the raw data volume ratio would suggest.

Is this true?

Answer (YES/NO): NO